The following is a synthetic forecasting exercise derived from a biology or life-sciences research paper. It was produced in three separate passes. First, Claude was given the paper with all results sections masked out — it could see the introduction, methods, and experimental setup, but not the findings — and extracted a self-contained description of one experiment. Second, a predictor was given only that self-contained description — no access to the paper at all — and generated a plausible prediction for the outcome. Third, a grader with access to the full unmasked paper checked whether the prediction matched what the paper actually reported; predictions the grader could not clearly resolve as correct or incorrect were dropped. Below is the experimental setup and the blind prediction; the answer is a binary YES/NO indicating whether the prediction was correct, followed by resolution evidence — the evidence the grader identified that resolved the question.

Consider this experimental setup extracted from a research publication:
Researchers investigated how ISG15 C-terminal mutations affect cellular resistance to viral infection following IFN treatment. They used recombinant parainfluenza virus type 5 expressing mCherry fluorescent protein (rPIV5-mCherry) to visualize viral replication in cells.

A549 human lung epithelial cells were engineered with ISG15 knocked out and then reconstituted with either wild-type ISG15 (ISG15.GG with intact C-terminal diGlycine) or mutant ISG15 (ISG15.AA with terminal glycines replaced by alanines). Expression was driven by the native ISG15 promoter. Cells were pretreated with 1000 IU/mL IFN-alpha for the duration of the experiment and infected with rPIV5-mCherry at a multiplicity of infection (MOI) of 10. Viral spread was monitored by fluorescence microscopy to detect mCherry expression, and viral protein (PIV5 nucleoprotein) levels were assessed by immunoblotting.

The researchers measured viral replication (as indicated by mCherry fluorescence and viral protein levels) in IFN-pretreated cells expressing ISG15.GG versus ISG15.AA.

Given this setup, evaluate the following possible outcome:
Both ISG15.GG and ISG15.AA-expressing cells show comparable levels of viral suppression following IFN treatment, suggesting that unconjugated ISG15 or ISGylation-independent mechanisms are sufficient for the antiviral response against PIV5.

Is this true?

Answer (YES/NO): NO